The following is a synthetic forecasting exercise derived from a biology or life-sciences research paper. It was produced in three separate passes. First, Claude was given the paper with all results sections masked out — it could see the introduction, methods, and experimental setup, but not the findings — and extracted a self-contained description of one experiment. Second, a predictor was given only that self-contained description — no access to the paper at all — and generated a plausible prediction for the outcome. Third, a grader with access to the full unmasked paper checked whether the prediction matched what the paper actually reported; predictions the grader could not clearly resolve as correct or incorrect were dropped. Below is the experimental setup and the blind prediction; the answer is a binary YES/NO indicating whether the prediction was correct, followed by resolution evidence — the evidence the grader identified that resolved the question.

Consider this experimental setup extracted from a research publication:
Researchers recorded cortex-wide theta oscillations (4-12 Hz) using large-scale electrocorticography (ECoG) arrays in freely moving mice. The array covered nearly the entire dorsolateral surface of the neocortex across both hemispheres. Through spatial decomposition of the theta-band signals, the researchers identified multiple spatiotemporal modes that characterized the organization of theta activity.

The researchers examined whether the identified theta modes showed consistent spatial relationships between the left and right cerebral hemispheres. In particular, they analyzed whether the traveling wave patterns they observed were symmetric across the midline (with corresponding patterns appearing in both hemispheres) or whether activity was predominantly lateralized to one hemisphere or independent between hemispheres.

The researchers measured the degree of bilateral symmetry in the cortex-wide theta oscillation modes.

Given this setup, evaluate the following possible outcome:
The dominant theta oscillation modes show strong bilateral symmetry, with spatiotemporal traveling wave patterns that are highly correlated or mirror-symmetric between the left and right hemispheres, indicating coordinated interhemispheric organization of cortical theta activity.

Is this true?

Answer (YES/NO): YES